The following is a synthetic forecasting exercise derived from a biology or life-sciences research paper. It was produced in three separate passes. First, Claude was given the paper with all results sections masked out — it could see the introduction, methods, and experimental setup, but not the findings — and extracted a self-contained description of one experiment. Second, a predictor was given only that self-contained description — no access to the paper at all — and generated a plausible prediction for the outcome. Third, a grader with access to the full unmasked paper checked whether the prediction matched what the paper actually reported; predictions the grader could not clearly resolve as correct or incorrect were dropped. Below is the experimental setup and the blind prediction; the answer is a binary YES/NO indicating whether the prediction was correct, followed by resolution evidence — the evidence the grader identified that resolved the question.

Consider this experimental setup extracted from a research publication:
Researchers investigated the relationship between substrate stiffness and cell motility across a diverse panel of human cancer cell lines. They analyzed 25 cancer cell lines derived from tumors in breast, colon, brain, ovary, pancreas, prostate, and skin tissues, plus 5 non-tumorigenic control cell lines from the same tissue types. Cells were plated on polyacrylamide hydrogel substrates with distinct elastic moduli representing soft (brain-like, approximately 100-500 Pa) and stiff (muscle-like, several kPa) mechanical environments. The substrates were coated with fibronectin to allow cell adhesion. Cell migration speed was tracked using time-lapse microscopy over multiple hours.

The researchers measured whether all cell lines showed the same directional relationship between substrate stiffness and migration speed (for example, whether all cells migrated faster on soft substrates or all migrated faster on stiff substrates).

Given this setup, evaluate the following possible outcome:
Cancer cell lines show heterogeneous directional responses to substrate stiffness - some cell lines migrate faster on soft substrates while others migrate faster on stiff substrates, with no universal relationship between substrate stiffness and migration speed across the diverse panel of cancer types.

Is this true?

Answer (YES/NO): YES